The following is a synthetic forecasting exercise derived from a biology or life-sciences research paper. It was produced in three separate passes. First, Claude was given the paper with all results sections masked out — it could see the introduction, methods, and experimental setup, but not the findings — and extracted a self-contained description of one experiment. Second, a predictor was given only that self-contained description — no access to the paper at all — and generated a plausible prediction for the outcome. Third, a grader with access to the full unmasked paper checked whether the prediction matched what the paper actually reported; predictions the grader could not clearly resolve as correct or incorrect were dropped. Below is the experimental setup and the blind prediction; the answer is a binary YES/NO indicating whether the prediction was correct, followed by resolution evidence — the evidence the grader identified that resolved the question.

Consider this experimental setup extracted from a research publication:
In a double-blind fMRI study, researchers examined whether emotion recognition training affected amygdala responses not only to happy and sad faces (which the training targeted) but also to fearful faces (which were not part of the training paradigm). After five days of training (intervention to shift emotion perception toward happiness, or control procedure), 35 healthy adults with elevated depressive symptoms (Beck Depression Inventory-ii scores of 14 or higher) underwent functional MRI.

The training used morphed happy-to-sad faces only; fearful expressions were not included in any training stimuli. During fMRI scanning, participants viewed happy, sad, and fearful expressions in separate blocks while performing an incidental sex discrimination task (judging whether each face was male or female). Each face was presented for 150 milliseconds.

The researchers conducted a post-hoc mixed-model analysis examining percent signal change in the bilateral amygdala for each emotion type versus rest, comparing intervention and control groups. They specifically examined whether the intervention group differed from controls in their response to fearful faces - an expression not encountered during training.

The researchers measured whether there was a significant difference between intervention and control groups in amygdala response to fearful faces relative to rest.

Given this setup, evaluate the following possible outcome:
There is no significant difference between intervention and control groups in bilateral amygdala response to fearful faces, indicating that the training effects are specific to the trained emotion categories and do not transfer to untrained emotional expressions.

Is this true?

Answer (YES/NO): NO